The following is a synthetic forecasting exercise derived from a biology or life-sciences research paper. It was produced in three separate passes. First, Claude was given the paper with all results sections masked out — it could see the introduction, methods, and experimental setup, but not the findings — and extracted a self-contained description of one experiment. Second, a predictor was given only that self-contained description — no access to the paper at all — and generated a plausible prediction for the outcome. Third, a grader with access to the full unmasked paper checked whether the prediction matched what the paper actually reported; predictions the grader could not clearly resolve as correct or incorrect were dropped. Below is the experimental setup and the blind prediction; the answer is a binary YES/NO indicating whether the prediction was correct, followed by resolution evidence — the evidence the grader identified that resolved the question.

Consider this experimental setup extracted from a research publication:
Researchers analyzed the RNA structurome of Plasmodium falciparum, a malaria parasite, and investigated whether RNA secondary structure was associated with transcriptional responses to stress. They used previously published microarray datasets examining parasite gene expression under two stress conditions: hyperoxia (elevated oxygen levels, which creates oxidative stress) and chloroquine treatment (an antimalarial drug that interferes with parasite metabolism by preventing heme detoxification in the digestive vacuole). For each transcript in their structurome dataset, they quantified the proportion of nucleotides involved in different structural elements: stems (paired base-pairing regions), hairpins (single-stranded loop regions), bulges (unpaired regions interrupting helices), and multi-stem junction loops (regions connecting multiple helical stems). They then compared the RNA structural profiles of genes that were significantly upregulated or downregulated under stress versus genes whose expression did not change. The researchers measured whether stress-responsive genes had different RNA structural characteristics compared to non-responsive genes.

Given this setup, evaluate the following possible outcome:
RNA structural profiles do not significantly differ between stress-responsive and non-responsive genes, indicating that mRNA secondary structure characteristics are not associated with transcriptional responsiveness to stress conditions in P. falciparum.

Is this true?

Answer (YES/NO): YES